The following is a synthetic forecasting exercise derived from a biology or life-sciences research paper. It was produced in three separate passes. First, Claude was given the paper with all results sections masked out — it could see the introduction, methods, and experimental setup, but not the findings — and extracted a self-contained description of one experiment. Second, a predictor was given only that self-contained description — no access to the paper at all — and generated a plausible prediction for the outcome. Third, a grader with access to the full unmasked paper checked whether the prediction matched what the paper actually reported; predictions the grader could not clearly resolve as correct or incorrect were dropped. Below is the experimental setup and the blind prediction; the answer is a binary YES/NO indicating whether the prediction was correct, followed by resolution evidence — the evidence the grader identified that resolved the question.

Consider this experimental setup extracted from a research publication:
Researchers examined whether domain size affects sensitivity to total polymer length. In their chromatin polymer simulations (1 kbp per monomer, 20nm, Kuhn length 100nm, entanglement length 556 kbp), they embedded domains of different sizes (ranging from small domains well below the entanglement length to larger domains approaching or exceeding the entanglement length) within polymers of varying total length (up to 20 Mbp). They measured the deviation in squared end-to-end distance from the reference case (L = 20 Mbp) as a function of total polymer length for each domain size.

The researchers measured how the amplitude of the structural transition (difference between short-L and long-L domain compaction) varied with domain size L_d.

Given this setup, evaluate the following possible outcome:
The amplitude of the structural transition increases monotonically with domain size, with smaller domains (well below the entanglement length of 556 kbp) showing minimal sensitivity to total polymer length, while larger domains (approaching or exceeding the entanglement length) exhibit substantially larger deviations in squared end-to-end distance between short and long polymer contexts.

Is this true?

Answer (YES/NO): YES